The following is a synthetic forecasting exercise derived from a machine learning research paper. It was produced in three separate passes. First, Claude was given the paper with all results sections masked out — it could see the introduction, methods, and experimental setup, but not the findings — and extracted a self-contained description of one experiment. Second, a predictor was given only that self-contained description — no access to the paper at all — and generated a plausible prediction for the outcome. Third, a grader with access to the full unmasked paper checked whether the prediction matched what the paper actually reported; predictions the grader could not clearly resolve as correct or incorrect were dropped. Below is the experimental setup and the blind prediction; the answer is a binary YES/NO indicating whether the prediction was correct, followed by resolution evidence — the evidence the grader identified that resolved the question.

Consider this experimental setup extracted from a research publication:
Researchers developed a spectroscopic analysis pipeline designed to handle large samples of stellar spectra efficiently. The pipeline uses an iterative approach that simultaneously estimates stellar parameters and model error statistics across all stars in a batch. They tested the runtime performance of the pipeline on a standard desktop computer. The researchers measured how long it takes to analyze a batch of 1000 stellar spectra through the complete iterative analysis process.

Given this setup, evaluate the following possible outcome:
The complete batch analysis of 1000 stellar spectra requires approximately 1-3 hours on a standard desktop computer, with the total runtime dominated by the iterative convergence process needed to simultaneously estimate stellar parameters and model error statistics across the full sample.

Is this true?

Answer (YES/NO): NO